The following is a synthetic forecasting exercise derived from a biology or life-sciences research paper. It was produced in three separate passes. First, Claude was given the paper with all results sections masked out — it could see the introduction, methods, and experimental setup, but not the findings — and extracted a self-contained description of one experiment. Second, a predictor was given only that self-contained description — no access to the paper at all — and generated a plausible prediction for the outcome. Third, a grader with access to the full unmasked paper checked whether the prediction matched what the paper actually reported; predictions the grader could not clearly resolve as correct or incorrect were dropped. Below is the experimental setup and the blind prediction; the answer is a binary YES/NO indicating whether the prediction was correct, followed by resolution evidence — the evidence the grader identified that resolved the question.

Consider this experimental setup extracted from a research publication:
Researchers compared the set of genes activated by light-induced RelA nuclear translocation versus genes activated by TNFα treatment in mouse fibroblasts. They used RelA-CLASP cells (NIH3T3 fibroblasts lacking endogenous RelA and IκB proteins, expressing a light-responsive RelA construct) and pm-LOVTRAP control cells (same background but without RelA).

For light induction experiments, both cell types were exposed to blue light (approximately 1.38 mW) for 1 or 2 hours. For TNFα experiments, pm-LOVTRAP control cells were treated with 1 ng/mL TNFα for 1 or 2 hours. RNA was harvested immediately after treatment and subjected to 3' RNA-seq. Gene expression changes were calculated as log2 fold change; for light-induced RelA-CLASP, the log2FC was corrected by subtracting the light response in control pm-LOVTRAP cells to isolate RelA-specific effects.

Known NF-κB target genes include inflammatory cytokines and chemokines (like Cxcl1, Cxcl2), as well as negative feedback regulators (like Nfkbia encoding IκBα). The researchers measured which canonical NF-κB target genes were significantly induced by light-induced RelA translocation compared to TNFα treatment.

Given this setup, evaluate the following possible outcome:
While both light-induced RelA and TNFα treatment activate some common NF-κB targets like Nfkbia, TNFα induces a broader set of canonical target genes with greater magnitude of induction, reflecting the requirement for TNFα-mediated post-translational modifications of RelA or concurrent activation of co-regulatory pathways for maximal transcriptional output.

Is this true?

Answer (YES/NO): NO